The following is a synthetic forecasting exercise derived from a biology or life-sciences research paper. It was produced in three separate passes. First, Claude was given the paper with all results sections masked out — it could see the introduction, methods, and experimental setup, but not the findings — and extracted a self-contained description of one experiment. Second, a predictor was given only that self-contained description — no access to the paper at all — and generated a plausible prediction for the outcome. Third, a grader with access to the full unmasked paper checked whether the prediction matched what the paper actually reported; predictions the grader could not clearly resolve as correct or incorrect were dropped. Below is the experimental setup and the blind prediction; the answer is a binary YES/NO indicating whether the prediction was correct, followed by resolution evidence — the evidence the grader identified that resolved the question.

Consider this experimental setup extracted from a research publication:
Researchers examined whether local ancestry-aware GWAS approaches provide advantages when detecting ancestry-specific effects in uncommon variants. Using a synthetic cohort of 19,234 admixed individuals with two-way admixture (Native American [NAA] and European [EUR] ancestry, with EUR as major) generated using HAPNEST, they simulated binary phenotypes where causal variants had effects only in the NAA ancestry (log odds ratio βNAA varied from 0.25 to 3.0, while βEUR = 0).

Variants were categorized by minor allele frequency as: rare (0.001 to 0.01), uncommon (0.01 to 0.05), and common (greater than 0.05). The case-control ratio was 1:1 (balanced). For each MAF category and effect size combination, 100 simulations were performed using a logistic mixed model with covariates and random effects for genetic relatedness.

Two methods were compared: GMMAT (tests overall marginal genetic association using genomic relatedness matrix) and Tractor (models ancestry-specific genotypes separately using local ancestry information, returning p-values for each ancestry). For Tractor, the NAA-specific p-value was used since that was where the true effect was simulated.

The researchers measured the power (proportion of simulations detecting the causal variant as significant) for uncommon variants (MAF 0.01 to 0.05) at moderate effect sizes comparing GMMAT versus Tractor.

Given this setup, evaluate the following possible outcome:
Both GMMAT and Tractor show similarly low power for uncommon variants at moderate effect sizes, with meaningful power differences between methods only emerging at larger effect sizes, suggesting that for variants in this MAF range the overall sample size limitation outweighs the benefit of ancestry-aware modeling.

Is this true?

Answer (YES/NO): NO